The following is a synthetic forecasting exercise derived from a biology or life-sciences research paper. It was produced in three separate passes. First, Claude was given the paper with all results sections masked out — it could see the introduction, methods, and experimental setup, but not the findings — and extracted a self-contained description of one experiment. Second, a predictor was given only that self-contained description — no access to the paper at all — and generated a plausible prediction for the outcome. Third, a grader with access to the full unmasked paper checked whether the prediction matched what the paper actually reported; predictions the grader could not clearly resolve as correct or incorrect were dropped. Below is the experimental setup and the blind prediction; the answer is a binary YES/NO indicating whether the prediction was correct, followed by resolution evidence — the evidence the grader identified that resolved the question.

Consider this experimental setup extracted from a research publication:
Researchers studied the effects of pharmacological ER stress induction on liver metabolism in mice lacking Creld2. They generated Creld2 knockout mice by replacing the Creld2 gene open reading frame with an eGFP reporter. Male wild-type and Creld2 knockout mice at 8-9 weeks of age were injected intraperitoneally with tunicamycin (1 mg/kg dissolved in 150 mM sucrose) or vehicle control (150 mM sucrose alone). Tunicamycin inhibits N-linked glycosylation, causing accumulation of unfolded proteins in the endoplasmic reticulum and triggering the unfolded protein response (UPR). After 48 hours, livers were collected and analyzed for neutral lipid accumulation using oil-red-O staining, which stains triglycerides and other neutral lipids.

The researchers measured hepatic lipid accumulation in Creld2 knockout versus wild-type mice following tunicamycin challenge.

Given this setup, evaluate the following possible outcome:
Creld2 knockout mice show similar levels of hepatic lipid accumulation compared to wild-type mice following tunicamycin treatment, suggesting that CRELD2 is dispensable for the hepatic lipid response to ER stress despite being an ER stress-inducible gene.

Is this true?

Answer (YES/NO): NO